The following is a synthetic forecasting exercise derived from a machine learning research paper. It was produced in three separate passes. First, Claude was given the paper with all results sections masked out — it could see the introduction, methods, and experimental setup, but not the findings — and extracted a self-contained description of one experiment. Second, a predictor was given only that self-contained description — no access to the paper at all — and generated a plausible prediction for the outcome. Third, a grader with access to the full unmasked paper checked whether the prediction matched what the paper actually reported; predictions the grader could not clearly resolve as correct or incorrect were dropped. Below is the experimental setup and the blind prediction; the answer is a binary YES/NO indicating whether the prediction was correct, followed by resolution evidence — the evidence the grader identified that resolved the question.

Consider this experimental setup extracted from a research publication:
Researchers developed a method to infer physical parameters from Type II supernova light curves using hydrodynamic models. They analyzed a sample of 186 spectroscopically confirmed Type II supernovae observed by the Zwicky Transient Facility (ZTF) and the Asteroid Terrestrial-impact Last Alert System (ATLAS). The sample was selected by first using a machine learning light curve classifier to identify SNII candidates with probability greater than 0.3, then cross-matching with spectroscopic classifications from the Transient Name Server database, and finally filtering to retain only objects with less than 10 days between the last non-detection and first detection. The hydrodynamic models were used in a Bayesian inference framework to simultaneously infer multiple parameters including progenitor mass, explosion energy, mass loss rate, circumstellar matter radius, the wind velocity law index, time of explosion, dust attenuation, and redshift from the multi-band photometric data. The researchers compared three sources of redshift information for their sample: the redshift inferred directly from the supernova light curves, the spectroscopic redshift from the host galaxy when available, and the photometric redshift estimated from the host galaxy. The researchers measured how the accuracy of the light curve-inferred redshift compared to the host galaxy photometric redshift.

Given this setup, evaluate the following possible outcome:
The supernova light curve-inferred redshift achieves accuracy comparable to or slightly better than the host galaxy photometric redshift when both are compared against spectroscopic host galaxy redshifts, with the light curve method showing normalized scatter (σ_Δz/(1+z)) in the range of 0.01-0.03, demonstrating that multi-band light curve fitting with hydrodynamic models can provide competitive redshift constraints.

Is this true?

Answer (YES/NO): NO